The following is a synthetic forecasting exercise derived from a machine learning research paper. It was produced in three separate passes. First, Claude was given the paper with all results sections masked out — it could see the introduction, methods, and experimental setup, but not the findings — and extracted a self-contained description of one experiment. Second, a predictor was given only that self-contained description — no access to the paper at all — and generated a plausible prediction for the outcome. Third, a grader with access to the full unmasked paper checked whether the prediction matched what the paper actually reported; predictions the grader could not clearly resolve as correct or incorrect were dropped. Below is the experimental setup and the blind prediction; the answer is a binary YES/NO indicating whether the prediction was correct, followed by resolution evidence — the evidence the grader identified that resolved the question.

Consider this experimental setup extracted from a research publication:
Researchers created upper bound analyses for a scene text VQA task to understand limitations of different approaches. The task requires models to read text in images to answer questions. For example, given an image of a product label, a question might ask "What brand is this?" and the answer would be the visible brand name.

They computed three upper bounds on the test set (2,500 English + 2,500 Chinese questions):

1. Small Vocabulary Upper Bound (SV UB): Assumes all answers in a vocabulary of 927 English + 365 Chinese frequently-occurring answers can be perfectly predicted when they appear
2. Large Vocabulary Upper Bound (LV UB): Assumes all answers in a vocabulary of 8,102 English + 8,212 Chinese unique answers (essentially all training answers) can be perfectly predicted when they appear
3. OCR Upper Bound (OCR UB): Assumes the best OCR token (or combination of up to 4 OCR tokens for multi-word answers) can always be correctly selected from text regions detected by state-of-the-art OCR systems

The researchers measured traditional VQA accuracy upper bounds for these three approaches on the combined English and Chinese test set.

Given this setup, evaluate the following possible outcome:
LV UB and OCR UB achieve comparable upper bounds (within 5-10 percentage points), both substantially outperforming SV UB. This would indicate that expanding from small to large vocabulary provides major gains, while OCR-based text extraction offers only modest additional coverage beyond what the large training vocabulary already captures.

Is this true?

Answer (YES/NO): YES